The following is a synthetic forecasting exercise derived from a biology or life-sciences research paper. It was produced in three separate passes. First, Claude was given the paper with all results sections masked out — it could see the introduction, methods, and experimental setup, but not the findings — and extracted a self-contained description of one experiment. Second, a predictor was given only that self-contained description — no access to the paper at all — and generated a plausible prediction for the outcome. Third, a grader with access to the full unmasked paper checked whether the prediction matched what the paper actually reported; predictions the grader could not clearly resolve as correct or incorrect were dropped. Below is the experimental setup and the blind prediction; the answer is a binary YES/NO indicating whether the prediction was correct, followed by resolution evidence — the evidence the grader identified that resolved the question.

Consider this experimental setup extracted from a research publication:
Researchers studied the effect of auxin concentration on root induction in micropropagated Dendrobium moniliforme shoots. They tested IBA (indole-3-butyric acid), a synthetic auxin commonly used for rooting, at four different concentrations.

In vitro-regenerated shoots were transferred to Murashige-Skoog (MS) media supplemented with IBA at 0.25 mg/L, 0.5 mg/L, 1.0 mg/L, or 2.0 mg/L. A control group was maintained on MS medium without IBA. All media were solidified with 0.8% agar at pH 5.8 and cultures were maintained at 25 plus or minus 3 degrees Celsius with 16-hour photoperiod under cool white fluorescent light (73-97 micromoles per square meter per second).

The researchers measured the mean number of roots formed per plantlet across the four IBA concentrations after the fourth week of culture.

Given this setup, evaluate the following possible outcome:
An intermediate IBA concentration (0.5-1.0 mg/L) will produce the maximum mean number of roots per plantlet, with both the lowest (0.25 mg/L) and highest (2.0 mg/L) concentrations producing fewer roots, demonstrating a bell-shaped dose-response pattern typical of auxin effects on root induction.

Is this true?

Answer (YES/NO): YES